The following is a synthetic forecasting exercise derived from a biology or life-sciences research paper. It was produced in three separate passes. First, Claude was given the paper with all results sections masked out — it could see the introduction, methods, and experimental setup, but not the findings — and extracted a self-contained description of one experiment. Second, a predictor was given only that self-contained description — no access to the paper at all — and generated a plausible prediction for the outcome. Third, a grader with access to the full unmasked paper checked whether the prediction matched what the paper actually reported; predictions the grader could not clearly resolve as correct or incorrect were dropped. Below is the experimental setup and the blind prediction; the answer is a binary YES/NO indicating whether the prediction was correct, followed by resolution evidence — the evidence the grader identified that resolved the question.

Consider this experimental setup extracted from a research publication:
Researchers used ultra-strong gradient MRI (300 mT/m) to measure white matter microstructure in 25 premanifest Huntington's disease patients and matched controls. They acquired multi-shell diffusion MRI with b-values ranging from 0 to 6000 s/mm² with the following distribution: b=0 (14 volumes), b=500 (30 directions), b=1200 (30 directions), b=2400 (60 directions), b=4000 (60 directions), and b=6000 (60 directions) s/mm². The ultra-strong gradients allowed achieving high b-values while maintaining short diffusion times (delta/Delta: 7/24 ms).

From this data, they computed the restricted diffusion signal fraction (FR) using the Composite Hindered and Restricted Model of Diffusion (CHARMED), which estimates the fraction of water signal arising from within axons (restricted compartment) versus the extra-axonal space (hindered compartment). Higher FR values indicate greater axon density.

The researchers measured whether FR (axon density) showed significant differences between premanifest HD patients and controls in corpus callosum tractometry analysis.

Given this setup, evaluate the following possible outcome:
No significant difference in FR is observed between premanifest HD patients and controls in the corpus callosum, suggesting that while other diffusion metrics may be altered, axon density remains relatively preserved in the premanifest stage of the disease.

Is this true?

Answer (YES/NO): YES